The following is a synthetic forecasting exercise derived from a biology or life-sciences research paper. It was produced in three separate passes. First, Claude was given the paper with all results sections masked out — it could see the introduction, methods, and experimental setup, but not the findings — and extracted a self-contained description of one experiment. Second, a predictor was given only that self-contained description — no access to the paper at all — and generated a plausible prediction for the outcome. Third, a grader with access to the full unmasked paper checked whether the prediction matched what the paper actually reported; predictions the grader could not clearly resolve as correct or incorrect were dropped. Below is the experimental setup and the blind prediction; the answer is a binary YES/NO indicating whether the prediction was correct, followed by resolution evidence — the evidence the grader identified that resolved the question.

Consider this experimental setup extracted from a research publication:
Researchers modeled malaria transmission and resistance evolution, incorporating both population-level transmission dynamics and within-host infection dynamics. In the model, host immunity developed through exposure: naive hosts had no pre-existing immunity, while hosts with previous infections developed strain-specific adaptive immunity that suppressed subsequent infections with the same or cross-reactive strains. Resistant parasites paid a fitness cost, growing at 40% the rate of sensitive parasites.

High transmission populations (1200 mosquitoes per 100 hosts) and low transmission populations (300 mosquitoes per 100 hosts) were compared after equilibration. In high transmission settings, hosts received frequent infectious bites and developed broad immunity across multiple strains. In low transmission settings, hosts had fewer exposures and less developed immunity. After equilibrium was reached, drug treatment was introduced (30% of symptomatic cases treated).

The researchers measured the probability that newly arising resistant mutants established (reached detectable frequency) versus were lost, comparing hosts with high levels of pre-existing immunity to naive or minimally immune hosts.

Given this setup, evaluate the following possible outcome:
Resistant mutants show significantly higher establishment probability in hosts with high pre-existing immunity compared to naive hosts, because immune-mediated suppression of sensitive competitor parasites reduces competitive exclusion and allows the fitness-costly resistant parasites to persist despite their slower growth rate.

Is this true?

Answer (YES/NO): NO